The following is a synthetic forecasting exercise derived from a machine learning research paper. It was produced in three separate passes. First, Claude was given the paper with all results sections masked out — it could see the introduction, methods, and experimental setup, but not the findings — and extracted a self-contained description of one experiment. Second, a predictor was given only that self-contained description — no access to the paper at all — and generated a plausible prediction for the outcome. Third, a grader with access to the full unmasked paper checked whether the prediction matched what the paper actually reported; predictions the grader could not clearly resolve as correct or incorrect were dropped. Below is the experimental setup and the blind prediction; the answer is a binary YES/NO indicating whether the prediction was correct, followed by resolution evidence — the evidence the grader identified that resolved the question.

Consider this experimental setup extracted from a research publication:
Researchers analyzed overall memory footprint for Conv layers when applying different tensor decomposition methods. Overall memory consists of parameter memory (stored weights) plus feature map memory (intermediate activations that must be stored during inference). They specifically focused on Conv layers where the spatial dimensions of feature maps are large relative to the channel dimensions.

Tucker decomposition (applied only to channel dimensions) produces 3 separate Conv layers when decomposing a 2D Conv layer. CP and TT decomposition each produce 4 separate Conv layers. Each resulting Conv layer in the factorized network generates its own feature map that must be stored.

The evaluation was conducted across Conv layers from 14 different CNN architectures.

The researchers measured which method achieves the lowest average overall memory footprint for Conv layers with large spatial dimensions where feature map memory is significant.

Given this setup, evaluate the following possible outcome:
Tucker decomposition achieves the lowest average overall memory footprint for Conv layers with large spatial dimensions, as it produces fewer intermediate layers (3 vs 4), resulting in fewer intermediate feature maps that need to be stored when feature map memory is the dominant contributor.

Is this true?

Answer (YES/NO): YES